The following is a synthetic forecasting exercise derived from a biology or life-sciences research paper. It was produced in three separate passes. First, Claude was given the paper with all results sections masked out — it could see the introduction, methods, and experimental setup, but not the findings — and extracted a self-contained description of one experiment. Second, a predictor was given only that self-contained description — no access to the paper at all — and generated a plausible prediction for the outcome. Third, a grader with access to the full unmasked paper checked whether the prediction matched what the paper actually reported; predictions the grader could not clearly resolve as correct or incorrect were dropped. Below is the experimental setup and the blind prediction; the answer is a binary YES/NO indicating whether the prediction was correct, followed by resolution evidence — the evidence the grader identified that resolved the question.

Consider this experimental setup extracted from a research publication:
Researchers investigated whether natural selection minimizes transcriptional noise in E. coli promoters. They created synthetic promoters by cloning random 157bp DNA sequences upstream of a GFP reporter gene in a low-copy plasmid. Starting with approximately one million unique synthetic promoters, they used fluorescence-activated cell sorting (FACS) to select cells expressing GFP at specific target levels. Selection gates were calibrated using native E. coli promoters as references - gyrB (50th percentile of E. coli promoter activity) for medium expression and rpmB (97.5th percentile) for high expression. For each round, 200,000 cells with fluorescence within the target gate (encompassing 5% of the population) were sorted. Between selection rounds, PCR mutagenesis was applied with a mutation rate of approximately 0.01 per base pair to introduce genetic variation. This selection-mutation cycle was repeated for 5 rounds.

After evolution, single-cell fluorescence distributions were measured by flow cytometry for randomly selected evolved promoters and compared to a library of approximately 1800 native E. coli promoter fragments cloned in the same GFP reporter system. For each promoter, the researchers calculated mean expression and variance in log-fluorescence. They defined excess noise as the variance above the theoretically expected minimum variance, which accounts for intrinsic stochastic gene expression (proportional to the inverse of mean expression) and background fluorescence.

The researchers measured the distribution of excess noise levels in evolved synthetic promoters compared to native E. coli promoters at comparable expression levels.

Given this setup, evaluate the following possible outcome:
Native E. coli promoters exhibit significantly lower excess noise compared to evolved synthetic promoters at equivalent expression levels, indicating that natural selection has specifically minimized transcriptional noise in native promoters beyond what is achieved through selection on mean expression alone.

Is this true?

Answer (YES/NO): NO